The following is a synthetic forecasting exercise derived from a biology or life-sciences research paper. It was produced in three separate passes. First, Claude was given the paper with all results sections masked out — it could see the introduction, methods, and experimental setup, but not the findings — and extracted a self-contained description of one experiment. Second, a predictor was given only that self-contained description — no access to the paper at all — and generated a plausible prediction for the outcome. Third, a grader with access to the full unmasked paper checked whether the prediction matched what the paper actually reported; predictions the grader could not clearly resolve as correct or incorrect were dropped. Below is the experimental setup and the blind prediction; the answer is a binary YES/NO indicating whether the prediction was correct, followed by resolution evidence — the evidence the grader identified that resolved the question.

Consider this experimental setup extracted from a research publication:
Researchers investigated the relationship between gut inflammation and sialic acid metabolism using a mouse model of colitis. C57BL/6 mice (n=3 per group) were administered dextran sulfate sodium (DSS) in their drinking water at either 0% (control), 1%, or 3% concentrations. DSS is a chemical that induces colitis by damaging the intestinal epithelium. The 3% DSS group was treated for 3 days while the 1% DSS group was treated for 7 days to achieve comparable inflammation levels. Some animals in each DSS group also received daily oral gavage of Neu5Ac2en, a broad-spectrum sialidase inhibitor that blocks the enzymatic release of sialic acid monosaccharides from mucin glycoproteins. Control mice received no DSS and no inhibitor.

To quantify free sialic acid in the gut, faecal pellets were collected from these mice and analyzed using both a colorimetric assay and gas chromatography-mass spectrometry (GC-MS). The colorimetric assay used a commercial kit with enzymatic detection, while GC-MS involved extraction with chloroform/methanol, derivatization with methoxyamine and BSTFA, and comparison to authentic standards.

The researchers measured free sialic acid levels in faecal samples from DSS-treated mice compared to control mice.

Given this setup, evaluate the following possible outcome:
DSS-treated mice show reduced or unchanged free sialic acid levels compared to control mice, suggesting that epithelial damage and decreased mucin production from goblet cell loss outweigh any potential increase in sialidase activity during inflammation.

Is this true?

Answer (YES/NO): YES